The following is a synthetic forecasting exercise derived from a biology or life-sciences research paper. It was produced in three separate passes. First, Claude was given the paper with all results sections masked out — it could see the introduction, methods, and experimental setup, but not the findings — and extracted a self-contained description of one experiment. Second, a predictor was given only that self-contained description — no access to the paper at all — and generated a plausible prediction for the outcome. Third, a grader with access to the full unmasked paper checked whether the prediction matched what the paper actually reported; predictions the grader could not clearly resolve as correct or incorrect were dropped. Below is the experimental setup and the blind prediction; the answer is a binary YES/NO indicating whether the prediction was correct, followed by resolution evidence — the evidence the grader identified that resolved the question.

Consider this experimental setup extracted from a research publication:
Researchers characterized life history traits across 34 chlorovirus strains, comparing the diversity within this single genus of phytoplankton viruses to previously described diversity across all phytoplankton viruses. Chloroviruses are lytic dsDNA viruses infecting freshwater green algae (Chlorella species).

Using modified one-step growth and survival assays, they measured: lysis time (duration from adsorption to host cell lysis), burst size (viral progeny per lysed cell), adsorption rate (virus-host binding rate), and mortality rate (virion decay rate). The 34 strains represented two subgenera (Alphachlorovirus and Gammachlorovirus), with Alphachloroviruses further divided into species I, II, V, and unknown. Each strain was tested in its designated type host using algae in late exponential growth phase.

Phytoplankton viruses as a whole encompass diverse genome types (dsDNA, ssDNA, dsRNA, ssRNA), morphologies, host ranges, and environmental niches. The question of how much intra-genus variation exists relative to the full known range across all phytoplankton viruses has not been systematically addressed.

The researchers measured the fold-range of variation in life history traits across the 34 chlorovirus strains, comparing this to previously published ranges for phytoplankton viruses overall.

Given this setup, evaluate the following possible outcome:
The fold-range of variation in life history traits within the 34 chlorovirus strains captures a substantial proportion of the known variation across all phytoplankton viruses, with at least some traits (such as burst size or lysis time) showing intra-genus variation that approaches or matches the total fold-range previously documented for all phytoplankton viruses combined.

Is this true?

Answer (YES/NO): YES